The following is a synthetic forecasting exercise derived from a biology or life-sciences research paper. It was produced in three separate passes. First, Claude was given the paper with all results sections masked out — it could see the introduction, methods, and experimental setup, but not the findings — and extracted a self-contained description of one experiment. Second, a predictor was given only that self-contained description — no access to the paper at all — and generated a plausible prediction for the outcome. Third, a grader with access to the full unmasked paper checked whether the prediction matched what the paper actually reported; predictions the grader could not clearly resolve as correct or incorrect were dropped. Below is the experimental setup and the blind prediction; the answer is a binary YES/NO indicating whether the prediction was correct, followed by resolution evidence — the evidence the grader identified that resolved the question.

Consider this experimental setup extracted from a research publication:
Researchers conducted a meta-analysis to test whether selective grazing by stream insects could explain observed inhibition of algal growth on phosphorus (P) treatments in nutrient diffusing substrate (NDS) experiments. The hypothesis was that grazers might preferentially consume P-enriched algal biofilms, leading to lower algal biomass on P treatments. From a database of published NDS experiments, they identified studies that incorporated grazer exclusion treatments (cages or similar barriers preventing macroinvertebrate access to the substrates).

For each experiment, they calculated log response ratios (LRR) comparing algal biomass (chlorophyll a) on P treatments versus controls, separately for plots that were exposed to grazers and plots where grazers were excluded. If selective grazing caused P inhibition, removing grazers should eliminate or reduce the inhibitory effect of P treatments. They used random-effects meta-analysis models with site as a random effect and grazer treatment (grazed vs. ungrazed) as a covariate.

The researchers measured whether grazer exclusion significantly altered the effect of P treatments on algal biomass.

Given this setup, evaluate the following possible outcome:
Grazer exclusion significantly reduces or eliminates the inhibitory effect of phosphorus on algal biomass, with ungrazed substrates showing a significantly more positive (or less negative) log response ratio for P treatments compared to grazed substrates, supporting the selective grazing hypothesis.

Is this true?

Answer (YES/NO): NO